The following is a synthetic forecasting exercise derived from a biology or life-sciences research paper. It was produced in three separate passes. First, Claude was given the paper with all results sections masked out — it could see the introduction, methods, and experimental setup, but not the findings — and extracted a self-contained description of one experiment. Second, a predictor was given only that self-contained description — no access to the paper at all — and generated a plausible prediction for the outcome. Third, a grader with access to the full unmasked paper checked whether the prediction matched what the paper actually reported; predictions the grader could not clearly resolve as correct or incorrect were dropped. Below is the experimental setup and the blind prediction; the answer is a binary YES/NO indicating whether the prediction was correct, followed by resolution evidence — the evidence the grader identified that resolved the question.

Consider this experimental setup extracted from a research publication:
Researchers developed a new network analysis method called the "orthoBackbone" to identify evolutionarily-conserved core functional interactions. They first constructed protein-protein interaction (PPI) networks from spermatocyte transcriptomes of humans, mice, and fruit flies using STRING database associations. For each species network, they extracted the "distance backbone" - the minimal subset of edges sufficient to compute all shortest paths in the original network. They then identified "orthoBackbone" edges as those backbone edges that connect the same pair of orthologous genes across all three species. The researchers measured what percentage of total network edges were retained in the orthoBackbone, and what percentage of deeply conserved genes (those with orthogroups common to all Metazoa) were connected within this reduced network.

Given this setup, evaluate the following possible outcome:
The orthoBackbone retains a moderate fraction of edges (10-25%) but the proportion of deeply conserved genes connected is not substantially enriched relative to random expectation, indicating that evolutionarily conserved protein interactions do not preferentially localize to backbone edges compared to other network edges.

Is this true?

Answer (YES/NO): NO